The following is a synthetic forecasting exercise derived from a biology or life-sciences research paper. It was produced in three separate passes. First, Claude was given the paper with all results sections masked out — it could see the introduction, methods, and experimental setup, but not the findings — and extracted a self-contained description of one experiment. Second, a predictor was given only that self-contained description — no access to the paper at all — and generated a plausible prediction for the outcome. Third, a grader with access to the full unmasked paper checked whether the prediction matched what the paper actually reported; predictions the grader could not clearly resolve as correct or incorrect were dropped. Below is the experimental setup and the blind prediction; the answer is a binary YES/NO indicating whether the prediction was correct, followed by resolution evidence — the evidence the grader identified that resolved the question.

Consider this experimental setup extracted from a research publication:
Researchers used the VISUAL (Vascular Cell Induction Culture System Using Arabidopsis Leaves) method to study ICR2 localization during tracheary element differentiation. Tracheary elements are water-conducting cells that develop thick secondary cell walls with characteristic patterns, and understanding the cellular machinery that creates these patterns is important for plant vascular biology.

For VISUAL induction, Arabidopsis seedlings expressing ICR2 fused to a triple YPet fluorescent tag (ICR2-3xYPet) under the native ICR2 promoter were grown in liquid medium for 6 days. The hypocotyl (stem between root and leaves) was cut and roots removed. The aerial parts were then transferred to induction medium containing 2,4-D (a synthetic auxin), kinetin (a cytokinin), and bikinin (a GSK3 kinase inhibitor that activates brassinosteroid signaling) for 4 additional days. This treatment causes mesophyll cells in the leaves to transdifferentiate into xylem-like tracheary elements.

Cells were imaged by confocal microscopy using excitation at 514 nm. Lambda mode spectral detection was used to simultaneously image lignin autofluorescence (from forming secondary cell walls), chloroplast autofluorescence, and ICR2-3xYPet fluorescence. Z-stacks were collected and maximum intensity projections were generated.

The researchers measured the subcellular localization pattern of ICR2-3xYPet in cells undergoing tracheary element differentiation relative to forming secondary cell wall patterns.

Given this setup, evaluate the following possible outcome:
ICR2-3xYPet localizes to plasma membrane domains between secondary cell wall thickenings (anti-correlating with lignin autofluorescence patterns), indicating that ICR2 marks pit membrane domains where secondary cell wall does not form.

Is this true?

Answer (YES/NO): NO